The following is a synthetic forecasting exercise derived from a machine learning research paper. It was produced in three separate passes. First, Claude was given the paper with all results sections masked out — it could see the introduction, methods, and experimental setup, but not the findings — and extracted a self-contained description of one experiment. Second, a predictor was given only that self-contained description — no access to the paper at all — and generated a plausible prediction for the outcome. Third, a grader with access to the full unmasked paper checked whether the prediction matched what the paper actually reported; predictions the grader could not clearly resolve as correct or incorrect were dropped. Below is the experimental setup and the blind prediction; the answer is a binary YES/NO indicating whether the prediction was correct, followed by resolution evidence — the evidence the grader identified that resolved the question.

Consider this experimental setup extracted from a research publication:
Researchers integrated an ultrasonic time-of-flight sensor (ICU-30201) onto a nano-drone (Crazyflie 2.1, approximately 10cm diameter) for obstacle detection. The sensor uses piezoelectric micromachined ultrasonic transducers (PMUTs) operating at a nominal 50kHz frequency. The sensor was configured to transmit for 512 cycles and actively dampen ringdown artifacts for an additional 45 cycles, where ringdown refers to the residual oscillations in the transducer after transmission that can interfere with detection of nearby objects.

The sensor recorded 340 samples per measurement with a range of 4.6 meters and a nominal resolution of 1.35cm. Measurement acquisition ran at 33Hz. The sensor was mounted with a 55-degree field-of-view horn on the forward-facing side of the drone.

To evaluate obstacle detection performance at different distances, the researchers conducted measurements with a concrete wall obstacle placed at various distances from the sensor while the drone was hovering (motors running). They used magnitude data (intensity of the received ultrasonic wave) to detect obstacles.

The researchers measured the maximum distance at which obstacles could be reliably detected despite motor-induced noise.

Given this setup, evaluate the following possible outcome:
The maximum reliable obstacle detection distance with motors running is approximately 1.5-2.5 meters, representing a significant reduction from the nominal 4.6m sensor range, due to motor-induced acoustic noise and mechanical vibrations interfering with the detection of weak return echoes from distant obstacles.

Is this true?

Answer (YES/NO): YES